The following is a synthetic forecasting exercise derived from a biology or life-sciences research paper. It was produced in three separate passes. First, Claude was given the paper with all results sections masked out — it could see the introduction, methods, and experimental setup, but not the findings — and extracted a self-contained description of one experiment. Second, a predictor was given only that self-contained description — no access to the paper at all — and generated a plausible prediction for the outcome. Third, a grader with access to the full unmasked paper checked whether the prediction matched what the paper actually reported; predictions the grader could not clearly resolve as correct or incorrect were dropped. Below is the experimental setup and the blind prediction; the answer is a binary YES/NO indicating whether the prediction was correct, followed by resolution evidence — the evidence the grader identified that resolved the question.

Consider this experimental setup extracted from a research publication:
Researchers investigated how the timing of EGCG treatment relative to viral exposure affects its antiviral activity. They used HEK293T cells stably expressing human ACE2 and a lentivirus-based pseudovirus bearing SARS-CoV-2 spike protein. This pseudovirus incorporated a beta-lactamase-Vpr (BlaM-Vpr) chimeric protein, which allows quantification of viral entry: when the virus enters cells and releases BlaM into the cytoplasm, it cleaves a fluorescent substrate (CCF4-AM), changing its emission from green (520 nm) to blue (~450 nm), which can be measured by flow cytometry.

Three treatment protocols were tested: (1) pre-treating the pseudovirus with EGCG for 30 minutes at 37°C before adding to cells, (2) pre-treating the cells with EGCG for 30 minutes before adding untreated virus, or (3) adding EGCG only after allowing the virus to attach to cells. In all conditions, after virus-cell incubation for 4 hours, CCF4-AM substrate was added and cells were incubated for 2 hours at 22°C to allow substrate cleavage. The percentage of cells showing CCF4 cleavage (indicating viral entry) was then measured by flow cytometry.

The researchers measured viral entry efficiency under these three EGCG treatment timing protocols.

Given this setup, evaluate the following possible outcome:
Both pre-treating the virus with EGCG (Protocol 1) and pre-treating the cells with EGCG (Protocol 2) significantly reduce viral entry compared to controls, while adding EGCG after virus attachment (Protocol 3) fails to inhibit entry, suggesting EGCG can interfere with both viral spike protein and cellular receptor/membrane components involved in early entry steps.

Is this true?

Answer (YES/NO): YES